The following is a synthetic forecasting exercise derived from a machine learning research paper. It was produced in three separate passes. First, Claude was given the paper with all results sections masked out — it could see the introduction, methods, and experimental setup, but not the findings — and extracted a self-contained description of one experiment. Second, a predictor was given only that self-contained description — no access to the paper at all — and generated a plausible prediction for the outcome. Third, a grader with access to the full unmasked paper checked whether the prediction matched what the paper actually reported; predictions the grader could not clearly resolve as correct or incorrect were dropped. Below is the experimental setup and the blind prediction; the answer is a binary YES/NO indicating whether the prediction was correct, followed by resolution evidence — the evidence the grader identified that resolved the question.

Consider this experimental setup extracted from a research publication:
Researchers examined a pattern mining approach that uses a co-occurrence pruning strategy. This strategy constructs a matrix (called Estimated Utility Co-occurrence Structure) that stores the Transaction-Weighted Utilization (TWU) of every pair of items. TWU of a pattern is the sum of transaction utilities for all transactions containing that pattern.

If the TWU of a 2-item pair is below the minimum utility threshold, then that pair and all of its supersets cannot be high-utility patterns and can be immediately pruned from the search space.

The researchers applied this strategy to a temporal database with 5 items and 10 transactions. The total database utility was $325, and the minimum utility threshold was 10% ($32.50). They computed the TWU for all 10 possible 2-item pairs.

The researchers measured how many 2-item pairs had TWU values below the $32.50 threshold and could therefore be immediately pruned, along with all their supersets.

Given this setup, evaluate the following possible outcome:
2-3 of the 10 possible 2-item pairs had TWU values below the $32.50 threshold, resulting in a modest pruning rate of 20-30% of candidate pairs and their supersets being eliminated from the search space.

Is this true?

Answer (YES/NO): NO